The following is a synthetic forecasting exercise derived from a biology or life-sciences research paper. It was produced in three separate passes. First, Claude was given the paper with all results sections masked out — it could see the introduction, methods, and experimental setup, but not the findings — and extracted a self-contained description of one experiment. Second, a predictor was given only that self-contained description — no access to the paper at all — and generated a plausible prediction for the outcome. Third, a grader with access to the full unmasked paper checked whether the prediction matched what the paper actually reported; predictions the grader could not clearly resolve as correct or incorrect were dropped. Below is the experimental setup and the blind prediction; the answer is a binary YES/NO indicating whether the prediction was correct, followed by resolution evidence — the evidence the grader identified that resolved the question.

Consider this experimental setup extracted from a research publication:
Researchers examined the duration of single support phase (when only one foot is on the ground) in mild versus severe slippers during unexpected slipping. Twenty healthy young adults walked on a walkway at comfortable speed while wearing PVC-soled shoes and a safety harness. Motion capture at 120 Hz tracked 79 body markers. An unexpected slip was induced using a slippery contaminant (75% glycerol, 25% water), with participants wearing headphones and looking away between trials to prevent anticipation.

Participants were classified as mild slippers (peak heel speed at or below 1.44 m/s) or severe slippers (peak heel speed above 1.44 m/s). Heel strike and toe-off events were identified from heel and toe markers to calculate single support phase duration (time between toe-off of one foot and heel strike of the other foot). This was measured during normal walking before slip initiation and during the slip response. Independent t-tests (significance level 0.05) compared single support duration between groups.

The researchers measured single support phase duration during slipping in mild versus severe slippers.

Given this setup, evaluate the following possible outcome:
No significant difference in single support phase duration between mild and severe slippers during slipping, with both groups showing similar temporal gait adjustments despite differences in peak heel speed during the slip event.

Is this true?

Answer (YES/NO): NO